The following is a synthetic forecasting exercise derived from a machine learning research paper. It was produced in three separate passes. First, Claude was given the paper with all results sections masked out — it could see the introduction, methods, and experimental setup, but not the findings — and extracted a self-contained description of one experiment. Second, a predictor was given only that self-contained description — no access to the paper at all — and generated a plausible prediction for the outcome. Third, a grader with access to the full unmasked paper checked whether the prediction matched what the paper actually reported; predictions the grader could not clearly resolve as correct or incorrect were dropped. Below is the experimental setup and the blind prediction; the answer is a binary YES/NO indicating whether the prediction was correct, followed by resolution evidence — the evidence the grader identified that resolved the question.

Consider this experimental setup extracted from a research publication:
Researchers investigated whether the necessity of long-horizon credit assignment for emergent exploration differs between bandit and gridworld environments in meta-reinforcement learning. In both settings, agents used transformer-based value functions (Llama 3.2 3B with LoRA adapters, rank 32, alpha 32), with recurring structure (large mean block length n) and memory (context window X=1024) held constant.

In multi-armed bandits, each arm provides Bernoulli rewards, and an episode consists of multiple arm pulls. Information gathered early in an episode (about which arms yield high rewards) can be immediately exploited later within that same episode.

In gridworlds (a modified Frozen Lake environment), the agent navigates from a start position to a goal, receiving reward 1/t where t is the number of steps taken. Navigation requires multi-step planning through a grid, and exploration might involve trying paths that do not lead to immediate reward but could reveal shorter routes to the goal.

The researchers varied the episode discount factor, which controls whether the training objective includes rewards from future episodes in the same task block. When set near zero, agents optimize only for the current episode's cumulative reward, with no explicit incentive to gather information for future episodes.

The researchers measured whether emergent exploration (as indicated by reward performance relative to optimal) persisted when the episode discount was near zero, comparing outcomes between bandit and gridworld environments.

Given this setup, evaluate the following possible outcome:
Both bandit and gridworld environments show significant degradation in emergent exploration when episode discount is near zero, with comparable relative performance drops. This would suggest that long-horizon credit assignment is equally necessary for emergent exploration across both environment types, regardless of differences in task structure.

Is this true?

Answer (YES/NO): NO